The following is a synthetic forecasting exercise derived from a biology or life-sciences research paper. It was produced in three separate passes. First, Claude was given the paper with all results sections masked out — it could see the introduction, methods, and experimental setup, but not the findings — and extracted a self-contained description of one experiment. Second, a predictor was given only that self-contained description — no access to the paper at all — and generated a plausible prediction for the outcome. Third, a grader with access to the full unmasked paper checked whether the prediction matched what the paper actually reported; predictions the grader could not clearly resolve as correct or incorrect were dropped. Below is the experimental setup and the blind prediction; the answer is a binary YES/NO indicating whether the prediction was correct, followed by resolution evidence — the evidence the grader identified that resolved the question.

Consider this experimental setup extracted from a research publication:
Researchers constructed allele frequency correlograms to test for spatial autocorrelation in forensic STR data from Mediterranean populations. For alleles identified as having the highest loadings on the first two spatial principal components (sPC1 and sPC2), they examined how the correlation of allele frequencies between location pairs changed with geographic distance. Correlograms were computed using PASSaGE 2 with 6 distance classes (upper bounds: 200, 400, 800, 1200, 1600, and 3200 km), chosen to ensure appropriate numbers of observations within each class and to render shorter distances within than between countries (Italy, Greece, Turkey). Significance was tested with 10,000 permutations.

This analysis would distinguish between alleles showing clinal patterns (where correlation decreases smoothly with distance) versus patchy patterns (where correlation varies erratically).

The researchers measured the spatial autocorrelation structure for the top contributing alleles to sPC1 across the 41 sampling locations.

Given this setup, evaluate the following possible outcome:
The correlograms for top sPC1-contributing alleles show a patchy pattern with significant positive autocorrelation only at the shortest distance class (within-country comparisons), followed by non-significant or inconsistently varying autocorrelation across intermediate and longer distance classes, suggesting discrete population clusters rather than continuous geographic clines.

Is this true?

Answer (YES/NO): NO